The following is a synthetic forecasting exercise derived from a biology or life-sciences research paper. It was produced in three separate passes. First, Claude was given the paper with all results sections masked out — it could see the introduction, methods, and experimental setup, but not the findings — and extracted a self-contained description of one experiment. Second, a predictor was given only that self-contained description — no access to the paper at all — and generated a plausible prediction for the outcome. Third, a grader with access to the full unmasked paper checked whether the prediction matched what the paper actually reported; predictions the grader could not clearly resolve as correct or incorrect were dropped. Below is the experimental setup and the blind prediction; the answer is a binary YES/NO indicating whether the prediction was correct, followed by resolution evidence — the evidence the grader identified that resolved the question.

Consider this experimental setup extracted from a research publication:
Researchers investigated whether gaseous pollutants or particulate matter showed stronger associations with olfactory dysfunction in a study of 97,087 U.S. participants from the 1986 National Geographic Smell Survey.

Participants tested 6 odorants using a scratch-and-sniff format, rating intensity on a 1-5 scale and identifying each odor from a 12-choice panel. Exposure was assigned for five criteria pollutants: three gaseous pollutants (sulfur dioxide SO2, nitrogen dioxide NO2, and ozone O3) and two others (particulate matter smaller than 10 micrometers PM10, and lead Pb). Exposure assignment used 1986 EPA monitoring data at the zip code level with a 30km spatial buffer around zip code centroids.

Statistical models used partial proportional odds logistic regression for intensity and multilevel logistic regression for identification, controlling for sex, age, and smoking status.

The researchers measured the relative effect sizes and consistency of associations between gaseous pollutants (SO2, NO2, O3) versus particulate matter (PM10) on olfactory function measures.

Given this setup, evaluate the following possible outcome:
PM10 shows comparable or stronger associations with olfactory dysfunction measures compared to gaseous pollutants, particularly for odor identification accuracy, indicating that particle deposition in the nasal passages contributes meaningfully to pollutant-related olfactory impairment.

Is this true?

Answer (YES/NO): NO